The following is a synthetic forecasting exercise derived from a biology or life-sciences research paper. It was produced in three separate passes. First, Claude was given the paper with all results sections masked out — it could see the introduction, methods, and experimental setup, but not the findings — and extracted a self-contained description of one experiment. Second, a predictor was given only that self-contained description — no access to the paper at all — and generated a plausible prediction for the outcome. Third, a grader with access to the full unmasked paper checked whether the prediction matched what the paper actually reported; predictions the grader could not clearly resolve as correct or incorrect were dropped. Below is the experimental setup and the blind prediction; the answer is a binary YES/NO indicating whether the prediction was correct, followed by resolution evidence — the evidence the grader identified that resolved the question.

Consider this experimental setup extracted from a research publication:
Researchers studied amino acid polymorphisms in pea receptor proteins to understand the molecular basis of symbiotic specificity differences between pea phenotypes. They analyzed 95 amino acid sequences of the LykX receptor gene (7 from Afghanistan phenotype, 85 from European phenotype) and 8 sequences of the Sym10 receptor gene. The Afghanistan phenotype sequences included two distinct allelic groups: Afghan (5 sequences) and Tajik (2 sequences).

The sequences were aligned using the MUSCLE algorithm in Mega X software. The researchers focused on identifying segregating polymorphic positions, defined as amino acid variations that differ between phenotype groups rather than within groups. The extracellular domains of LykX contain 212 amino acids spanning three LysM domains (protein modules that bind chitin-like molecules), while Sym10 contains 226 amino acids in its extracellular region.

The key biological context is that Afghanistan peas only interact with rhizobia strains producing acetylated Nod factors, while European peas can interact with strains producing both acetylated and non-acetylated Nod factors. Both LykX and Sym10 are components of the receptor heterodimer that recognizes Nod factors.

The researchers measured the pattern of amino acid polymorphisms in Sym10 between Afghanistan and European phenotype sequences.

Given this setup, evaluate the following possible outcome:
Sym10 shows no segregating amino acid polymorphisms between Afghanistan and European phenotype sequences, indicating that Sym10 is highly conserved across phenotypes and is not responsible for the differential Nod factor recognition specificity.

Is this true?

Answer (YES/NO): YES